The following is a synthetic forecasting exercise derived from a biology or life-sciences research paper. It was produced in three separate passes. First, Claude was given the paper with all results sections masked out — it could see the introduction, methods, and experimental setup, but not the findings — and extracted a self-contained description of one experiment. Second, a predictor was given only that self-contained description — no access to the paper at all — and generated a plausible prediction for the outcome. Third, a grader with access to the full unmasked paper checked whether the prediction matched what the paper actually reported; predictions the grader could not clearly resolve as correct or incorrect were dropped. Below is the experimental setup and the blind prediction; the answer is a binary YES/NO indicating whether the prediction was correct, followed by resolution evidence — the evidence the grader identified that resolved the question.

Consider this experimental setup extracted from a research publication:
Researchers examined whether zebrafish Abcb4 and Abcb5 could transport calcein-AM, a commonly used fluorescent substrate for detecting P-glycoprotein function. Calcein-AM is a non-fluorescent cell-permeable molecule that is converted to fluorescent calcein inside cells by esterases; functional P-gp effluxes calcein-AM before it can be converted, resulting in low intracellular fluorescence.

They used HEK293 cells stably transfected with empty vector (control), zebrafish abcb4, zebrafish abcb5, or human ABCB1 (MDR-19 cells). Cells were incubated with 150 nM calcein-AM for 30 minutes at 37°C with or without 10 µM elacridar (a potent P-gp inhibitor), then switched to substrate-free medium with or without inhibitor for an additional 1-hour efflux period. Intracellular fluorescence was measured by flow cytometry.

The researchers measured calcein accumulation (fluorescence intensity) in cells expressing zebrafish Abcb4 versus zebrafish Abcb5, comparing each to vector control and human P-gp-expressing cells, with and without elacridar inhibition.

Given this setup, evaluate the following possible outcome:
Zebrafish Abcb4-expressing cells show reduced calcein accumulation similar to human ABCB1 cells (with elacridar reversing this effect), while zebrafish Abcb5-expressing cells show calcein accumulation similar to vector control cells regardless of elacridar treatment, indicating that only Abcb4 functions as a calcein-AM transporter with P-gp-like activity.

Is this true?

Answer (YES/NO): NO